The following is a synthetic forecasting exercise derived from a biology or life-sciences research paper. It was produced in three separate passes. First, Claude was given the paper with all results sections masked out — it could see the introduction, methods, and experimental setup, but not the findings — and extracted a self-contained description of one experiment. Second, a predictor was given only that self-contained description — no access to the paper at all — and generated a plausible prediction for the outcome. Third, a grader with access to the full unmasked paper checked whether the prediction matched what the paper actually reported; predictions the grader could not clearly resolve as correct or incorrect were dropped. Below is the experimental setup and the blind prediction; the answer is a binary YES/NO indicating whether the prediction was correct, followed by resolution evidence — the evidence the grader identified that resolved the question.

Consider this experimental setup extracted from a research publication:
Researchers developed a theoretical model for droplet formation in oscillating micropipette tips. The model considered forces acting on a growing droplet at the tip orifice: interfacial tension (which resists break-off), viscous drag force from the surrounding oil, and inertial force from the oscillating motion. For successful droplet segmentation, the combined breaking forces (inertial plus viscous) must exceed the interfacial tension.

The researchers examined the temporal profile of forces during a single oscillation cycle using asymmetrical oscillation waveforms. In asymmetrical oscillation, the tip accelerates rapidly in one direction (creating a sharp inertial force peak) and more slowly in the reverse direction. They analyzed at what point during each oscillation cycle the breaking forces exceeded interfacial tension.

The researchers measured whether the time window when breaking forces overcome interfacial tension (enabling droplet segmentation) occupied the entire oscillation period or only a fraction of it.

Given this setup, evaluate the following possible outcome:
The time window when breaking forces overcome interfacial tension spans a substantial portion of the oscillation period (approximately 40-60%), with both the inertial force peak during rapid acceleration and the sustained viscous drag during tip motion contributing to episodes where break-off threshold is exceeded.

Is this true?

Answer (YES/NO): NO